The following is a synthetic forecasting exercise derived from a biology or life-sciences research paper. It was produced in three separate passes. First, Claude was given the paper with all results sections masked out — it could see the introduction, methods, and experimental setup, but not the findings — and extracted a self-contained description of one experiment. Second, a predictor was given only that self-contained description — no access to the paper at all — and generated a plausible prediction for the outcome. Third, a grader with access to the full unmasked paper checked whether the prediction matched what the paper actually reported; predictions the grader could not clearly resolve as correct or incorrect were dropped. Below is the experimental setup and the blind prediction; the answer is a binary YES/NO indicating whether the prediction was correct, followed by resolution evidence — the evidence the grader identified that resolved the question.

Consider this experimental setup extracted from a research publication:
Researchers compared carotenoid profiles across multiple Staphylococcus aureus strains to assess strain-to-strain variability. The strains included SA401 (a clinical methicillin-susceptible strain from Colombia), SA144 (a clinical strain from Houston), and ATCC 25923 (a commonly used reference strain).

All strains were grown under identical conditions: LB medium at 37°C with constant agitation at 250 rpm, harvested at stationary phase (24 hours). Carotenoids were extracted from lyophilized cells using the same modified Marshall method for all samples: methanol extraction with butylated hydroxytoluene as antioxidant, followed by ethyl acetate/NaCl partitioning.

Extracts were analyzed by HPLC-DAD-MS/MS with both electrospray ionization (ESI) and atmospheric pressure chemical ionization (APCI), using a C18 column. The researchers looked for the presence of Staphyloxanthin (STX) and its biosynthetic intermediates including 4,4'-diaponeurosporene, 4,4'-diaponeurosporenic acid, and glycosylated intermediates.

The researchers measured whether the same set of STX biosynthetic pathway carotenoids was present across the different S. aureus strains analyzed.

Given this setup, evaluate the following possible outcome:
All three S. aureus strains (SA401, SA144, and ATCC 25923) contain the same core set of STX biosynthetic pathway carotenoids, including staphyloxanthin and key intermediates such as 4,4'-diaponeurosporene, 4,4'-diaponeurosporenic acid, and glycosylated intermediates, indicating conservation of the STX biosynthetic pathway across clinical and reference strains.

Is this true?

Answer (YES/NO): NO